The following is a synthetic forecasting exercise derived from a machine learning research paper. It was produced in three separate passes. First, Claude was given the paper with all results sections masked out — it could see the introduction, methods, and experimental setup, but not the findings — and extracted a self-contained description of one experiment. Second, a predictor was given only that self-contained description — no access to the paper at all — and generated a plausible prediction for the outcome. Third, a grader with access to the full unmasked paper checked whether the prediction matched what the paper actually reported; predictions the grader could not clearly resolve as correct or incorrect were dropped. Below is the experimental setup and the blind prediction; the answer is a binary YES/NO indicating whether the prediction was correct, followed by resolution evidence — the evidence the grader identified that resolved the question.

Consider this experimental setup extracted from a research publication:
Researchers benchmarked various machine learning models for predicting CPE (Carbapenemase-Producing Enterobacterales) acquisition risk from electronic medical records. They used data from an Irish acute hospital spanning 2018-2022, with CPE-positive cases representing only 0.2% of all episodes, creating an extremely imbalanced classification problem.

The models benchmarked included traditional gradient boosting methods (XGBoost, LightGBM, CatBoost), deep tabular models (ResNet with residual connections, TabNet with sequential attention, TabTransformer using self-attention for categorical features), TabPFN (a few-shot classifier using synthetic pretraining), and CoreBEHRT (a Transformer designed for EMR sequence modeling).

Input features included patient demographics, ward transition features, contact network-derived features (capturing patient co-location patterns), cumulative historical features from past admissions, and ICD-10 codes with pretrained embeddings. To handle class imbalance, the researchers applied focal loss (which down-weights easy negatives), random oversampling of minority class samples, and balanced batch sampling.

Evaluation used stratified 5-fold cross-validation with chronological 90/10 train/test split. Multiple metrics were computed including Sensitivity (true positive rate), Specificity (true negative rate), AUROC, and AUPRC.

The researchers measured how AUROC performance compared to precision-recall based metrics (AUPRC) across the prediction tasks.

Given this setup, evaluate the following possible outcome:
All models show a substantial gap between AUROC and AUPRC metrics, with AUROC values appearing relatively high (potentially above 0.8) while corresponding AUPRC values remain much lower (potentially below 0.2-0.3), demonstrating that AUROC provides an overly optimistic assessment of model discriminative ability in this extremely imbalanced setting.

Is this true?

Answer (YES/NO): NO